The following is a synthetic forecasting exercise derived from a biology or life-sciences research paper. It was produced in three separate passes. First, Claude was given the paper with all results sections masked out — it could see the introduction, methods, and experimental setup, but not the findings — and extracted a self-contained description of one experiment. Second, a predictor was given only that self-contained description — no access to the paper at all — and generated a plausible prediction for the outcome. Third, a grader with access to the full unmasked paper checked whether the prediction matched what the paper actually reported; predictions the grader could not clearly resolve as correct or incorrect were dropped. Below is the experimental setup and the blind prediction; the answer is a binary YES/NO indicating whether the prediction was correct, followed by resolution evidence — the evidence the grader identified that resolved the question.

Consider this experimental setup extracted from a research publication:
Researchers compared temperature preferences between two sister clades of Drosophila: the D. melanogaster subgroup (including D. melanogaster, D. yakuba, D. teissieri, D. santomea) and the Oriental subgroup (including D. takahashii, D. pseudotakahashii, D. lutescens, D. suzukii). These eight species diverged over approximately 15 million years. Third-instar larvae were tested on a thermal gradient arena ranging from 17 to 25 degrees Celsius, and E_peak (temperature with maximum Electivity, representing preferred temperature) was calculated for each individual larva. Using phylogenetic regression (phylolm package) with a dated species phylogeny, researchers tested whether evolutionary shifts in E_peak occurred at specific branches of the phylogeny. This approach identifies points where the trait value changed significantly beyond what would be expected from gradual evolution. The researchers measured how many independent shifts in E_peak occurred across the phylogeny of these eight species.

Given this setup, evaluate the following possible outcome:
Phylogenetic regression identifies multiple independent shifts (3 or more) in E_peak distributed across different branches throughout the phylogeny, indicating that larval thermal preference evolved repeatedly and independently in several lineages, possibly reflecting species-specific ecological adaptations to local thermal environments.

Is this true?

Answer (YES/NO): NO